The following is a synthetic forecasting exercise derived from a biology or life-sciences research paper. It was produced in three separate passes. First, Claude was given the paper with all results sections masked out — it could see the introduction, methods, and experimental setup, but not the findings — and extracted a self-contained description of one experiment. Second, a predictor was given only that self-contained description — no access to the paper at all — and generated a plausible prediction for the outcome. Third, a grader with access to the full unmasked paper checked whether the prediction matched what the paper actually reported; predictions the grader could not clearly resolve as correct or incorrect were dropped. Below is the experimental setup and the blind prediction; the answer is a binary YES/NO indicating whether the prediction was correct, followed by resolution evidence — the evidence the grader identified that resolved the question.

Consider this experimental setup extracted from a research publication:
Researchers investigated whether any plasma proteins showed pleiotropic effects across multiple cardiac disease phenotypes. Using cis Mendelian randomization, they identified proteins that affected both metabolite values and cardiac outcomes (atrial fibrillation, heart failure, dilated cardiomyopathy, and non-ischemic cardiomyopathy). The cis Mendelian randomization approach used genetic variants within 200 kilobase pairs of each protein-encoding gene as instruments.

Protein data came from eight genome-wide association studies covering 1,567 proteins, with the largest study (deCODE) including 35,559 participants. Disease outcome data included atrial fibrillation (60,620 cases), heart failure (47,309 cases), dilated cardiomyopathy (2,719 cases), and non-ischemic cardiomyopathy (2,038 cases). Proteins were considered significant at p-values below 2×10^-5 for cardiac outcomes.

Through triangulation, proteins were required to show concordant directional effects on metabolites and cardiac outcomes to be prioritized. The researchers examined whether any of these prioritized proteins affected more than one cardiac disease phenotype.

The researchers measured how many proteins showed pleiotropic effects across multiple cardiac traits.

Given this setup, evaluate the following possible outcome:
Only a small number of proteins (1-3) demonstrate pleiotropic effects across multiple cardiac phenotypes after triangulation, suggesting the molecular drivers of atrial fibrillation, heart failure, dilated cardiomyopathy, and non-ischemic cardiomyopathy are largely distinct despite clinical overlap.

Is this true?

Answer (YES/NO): NO